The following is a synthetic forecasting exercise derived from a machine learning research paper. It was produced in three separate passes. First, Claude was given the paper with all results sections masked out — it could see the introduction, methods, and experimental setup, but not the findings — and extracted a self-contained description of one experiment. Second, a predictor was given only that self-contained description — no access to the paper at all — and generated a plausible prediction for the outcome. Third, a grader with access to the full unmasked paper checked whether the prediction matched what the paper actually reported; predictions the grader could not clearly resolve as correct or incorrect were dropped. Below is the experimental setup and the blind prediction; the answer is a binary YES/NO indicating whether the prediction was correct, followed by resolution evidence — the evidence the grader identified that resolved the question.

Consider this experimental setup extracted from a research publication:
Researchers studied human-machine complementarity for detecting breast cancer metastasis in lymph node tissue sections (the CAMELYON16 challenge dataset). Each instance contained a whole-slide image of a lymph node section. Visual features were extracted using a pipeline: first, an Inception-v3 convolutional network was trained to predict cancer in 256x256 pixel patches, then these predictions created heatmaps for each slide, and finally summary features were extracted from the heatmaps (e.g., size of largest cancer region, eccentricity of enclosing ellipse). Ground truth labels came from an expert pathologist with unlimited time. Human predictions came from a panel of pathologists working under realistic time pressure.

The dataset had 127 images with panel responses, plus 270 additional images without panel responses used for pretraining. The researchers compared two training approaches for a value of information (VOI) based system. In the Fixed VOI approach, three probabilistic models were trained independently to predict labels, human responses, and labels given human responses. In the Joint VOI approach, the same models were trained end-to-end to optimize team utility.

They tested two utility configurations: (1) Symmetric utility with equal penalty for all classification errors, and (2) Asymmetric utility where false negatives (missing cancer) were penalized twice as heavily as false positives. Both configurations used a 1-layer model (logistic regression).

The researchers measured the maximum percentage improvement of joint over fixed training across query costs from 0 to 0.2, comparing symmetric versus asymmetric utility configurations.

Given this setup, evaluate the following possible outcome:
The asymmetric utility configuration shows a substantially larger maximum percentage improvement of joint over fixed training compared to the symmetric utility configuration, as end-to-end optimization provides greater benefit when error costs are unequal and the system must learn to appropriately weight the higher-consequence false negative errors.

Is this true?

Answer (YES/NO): YES